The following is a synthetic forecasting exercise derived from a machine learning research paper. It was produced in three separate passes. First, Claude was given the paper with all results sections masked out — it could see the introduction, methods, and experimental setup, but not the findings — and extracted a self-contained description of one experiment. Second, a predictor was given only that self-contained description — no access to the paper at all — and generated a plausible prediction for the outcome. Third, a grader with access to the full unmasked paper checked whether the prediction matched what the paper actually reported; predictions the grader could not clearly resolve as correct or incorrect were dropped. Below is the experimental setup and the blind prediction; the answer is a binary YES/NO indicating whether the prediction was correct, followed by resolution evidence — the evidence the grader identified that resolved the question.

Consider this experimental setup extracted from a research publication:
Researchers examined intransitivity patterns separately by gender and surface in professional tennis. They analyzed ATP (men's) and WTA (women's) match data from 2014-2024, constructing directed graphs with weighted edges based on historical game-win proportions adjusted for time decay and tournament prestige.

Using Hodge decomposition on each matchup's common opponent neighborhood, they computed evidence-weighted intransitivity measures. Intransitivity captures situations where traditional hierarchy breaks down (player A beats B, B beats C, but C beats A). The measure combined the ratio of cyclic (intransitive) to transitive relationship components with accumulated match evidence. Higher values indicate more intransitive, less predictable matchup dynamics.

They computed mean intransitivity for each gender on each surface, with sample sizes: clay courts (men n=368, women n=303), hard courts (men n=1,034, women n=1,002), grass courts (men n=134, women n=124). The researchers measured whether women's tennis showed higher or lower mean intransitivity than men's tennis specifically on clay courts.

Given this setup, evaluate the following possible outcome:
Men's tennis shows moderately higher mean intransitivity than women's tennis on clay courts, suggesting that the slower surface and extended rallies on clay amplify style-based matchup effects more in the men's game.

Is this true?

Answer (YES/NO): YES